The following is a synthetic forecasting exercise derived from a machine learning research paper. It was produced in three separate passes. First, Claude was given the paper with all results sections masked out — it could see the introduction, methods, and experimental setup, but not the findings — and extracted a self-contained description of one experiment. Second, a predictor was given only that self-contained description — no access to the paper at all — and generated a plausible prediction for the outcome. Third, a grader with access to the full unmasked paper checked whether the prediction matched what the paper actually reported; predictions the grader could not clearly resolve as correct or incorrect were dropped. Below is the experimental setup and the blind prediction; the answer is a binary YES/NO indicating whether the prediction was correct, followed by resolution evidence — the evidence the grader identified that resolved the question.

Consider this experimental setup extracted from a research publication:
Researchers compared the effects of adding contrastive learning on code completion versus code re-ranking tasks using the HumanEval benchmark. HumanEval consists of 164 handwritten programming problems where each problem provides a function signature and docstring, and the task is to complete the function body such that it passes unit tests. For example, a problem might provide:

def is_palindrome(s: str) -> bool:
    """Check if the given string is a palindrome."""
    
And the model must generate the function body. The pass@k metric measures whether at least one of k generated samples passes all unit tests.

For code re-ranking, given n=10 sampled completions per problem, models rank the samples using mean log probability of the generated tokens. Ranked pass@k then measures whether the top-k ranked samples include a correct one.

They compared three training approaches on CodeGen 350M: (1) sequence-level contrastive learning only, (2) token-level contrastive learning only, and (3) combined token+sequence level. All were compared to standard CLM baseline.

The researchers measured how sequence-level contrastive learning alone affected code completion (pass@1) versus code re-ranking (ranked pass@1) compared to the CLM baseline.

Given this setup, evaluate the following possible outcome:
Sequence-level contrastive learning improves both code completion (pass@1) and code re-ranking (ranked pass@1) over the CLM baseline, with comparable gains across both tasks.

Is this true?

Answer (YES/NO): NO